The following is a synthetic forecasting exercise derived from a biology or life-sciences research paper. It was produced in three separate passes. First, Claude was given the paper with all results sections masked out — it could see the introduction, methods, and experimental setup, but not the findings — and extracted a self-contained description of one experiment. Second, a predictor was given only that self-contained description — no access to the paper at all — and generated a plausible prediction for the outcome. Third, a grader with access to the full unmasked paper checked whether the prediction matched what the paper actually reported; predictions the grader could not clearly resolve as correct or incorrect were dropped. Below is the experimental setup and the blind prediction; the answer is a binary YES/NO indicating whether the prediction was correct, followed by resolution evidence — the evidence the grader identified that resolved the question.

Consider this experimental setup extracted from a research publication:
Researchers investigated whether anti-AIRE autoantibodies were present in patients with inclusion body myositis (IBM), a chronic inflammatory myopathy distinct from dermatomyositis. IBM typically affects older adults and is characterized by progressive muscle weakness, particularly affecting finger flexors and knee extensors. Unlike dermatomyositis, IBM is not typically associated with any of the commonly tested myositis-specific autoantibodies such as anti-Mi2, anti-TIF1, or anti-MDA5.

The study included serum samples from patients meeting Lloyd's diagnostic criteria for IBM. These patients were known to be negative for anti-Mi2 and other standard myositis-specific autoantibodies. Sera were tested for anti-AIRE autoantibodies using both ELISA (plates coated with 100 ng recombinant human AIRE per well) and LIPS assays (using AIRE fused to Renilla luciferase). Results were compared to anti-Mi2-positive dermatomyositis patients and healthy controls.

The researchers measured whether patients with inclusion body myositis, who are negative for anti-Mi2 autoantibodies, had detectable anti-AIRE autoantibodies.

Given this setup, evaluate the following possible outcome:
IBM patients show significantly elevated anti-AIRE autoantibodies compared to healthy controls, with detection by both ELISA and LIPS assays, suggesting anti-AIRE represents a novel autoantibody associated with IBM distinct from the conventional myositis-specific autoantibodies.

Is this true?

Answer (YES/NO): NO